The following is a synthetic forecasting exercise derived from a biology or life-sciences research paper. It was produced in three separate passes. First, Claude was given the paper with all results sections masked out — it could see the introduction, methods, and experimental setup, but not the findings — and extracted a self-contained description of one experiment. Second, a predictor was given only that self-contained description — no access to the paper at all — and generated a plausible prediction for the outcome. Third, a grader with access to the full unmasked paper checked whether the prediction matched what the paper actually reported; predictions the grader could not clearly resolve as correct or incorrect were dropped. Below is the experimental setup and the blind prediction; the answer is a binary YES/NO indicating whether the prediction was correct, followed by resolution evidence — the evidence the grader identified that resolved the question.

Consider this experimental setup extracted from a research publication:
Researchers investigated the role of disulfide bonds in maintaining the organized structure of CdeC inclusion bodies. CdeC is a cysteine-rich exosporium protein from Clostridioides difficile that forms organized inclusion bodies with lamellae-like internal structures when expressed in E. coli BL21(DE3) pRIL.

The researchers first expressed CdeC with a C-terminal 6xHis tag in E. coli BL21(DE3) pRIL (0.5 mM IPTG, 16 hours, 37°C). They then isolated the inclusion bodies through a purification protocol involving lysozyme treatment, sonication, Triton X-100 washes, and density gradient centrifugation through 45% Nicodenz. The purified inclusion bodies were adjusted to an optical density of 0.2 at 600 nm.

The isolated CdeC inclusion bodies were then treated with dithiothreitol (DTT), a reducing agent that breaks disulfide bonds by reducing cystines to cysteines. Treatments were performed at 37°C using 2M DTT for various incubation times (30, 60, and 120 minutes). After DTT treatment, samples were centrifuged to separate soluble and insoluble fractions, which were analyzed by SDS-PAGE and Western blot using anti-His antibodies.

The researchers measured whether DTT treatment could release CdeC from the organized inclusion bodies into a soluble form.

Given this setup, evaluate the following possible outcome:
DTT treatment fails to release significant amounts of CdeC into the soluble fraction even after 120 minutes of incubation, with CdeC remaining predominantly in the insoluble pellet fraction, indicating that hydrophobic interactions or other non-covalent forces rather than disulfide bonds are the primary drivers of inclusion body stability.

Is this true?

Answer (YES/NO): NO